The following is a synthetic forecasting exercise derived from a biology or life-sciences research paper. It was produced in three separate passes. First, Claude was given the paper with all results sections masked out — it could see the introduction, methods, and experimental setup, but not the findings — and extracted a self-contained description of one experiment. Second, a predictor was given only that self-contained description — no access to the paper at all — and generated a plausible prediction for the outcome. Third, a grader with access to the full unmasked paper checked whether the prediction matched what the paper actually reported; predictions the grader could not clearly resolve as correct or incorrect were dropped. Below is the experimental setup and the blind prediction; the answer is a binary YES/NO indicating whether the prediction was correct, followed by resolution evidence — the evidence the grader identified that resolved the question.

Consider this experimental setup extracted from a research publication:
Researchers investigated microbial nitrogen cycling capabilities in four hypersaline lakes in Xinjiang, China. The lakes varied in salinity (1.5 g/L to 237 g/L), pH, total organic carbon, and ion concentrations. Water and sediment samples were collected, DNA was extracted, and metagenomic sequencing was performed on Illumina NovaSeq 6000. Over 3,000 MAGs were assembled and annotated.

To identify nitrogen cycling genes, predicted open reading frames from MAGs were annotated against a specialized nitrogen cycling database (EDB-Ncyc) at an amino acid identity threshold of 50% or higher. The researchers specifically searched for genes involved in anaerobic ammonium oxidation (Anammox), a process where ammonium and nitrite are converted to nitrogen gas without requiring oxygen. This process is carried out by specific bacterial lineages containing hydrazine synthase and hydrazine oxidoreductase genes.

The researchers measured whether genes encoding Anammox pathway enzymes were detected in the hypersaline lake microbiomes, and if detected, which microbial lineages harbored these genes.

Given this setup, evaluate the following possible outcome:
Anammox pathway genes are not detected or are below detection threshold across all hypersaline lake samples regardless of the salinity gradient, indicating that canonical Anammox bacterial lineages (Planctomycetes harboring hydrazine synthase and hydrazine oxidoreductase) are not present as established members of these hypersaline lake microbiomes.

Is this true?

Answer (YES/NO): NO